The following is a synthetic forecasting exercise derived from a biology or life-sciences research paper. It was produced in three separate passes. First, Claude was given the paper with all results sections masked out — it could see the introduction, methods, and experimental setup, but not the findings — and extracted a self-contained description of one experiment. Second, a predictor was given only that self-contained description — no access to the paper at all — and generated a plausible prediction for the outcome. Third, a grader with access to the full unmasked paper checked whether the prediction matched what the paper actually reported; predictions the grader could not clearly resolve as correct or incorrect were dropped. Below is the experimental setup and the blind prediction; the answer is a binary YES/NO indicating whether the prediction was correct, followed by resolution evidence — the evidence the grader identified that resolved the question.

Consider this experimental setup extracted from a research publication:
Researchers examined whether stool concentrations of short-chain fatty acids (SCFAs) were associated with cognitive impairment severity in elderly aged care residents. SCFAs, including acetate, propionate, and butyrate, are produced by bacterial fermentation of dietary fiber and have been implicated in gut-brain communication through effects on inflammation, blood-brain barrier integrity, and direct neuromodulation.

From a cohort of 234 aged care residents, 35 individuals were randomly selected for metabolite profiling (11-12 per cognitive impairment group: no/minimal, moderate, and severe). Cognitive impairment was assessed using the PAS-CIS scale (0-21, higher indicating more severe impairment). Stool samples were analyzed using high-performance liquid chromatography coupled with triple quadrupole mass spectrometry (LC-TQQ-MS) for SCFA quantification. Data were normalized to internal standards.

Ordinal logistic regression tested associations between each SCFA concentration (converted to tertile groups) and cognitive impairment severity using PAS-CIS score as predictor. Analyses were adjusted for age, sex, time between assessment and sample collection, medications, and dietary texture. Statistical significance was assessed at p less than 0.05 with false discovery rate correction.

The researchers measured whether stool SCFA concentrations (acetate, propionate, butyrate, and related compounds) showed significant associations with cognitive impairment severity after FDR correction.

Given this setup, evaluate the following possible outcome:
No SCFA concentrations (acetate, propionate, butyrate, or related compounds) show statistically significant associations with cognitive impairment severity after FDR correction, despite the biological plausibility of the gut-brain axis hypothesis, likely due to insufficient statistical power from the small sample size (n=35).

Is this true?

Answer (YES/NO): NO